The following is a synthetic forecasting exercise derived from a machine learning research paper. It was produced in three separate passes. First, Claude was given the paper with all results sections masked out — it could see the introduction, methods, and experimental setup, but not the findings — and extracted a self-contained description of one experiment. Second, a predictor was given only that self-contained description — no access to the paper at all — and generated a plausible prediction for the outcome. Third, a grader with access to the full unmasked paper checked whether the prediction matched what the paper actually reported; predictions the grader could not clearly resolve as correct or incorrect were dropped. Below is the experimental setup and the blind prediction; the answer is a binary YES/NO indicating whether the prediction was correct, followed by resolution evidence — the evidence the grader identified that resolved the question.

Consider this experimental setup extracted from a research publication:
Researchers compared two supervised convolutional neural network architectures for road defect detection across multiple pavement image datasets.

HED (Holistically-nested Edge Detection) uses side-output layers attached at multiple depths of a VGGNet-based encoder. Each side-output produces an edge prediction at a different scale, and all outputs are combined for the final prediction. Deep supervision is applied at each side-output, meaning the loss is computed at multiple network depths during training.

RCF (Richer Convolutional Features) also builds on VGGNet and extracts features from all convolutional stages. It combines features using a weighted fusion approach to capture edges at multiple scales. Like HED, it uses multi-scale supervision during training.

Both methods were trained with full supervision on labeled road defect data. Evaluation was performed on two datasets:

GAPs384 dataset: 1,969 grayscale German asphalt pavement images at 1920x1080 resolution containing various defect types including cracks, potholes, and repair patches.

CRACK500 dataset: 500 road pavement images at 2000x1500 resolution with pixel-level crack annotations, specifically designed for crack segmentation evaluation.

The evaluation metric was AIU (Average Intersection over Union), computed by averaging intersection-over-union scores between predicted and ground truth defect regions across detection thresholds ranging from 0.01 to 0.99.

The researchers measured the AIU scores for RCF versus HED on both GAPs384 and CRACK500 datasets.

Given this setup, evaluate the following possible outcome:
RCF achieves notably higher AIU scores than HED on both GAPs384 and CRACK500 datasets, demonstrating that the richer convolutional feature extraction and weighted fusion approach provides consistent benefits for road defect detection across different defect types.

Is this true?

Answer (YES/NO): NO